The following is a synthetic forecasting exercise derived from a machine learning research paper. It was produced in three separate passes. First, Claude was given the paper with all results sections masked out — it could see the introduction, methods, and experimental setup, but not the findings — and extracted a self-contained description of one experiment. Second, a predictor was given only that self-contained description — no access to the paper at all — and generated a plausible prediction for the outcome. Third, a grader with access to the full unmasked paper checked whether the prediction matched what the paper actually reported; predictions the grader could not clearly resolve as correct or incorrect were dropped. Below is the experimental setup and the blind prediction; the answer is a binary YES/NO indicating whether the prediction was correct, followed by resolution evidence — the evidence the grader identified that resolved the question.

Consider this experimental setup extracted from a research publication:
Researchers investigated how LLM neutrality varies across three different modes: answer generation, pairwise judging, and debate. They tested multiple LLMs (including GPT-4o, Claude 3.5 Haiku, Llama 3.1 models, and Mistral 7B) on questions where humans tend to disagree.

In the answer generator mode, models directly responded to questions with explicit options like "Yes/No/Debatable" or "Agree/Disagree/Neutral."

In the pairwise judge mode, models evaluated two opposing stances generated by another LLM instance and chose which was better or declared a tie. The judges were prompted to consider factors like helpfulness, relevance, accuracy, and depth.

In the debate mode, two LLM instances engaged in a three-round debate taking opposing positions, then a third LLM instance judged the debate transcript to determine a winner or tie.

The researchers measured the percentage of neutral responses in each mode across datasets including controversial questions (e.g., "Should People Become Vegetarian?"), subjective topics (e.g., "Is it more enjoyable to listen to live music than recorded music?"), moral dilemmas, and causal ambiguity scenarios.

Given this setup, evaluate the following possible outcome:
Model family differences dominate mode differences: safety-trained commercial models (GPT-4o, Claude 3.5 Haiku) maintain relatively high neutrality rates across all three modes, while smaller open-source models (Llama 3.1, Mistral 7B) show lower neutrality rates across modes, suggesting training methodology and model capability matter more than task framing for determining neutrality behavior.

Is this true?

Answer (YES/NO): NO